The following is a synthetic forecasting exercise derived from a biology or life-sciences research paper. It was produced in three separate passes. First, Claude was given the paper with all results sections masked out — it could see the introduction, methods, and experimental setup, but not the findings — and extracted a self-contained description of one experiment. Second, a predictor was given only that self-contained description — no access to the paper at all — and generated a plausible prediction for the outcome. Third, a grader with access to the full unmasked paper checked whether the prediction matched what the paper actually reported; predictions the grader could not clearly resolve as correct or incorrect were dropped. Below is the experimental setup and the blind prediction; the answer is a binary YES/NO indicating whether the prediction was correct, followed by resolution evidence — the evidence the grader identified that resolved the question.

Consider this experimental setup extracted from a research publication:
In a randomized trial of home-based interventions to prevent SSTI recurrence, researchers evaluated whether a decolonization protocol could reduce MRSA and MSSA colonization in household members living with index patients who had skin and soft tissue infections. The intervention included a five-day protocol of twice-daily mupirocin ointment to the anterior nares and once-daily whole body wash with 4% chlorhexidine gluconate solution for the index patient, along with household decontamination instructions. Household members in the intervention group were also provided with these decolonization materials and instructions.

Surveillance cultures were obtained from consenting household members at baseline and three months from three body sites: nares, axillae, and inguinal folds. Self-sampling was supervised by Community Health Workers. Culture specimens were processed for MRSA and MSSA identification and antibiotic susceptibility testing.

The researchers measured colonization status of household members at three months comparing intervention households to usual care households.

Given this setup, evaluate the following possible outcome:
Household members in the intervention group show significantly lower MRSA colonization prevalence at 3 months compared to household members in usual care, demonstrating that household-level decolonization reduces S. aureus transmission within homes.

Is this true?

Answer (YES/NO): NO